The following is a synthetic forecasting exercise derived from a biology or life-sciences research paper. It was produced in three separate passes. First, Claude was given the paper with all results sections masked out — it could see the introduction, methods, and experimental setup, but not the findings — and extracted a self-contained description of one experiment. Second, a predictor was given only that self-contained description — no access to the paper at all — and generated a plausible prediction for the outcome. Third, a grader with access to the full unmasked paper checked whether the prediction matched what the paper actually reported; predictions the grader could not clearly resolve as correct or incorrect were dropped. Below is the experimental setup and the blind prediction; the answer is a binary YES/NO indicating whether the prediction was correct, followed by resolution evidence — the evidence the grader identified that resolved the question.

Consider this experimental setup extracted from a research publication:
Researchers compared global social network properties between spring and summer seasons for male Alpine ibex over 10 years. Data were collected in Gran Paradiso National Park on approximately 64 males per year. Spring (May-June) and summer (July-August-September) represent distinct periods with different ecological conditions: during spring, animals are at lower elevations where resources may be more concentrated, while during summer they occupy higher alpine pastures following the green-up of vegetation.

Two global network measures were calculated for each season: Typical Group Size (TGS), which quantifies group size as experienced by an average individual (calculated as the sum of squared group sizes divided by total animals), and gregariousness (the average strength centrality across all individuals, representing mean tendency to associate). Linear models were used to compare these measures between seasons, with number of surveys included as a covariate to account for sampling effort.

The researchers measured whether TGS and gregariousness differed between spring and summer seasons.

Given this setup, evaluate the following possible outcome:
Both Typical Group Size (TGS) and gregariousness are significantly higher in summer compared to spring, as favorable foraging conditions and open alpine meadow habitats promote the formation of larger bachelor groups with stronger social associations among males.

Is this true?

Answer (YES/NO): NO